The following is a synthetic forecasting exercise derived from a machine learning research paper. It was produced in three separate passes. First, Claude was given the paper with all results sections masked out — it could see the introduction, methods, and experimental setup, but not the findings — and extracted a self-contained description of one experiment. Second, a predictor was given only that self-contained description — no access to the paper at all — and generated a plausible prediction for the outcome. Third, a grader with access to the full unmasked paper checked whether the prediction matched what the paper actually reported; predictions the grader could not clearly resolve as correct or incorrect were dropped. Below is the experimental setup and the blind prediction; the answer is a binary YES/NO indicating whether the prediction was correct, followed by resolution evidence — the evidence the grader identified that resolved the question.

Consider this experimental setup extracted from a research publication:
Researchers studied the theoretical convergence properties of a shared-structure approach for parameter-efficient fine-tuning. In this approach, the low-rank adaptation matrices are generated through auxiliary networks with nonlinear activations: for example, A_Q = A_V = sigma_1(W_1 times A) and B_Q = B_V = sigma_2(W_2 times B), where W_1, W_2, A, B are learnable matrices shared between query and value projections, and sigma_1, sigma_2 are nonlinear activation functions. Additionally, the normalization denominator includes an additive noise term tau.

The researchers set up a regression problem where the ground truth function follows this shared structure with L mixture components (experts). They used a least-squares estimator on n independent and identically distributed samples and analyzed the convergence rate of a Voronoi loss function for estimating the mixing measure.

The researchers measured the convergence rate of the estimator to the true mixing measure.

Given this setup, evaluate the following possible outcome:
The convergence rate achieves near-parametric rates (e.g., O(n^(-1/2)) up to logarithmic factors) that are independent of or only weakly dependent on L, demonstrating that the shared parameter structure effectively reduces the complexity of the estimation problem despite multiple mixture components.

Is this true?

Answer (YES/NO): YES